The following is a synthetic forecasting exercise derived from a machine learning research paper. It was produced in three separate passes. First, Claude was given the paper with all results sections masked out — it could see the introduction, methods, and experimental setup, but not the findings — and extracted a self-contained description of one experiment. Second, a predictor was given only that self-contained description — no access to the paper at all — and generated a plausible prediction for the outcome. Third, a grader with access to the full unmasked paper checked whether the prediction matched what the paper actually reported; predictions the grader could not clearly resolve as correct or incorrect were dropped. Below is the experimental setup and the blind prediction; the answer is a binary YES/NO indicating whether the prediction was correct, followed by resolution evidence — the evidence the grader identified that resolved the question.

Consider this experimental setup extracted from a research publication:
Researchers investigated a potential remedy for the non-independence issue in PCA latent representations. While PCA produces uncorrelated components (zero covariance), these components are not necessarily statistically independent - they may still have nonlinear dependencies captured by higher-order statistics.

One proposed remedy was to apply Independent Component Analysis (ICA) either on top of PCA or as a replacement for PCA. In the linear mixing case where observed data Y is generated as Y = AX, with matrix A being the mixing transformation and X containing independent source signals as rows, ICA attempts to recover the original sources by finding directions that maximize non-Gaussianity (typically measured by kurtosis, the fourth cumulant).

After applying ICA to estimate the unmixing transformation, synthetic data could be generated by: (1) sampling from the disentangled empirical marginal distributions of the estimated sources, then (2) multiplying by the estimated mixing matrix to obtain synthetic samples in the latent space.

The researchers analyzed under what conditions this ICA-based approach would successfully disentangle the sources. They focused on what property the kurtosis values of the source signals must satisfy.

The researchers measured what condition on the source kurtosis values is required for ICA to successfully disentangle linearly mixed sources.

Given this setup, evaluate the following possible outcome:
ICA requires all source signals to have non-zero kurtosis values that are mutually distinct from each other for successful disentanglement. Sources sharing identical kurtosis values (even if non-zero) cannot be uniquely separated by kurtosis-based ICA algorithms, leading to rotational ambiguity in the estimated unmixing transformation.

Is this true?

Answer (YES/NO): NO